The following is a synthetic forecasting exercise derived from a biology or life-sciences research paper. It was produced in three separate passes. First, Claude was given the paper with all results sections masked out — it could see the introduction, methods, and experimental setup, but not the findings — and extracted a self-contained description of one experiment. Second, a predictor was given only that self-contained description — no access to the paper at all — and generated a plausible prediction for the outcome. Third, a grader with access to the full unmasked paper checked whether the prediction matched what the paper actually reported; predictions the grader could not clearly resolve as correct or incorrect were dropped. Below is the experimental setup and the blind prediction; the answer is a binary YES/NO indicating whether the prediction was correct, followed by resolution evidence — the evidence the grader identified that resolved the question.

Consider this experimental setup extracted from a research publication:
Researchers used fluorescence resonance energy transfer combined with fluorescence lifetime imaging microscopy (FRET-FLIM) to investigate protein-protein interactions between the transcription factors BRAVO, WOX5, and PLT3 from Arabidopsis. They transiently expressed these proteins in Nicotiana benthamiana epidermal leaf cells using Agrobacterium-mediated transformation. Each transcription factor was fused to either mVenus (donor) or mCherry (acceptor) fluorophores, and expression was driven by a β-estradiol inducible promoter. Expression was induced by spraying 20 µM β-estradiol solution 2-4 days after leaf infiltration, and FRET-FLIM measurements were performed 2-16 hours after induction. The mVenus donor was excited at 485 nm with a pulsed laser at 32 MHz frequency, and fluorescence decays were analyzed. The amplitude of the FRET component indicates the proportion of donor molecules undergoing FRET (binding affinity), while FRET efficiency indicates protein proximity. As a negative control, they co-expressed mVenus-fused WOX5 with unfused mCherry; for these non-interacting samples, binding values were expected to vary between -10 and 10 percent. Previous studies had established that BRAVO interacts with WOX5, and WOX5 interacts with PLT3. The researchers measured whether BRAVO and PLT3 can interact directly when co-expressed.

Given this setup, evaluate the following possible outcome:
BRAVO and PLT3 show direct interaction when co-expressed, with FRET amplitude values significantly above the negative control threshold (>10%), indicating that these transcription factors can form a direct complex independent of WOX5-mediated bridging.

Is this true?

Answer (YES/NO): YES